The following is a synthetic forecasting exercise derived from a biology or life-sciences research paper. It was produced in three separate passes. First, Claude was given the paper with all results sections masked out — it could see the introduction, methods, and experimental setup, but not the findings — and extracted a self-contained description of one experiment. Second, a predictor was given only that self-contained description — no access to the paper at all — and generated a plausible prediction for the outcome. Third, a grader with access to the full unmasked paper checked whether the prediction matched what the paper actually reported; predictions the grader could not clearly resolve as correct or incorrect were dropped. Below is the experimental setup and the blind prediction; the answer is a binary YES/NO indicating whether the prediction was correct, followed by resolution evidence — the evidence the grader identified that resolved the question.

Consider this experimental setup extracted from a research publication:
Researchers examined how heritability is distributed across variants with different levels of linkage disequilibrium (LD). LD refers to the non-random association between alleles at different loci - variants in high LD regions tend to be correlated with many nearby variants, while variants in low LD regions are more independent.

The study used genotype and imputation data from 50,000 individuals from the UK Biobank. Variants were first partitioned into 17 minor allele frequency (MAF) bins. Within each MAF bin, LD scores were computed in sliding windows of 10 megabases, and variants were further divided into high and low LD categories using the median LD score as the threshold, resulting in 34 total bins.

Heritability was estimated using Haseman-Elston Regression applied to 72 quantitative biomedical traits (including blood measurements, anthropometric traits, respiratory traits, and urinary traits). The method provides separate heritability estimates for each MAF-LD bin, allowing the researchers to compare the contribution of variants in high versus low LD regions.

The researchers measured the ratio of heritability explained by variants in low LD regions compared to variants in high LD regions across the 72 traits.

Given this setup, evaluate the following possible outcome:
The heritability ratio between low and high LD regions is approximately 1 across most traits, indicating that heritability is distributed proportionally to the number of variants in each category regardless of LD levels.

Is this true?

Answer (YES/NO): NO